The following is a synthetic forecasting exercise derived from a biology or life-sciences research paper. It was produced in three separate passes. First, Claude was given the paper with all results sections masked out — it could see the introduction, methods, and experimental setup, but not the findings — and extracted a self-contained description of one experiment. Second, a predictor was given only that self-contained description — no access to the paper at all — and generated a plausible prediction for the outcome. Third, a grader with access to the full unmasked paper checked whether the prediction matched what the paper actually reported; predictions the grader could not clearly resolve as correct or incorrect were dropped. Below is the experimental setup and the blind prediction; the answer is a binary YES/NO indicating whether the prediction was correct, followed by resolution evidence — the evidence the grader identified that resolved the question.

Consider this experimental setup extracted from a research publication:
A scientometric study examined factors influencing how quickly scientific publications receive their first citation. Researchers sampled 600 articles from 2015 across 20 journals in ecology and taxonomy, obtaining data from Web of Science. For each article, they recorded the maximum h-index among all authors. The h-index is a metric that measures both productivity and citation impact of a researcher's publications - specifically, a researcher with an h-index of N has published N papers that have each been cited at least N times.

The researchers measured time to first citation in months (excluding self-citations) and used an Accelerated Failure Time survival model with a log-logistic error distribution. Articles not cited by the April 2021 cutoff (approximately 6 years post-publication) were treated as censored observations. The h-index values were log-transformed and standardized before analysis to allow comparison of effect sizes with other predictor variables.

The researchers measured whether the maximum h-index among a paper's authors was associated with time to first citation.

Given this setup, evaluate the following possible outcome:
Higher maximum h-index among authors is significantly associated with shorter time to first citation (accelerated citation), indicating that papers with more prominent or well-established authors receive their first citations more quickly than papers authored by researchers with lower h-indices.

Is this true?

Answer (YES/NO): YES